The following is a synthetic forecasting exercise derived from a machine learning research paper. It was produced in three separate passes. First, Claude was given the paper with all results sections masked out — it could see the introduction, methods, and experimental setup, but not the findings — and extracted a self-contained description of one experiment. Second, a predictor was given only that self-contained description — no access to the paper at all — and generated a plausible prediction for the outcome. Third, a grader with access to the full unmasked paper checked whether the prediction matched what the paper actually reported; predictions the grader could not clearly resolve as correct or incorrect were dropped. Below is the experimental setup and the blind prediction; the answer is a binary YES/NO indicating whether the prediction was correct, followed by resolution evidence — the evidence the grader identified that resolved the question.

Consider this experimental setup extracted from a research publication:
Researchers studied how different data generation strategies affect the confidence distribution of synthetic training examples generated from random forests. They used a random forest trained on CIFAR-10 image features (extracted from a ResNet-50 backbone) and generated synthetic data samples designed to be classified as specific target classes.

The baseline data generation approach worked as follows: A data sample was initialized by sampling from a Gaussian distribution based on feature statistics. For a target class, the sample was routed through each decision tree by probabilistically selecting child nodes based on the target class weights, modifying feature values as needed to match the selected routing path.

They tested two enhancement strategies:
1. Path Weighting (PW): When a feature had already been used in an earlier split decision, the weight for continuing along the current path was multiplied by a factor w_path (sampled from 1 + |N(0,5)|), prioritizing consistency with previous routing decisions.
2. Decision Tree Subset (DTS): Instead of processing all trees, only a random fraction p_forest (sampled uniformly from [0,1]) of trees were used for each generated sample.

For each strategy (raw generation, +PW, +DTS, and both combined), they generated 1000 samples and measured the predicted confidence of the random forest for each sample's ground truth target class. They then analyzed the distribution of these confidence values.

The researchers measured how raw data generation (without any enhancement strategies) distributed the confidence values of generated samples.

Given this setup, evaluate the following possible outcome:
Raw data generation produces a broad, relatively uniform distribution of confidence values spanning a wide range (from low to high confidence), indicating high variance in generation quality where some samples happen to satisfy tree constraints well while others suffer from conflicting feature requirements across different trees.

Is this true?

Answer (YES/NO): NO